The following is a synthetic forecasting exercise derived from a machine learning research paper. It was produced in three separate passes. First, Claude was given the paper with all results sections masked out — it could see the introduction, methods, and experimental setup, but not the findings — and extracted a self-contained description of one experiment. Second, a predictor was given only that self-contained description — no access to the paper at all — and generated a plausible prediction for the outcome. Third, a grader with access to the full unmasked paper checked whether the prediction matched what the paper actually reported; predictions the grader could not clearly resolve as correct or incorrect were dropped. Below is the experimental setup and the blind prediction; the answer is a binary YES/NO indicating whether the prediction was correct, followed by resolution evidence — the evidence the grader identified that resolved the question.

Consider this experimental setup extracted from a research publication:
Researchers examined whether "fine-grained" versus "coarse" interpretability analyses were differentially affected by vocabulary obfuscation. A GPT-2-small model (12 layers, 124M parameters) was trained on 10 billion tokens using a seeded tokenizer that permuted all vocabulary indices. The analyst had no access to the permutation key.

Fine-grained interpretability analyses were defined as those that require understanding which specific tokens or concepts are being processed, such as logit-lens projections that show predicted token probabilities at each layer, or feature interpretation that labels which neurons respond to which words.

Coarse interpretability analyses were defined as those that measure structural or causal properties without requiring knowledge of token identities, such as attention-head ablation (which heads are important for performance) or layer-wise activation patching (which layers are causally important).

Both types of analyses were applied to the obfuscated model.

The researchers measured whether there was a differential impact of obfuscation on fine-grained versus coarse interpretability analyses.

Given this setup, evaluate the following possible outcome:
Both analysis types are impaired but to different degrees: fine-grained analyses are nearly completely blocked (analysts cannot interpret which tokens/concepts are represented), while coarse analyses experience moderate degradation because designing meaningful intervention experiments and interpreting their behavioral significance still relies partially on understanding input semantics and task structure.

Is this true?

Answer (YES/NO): NO